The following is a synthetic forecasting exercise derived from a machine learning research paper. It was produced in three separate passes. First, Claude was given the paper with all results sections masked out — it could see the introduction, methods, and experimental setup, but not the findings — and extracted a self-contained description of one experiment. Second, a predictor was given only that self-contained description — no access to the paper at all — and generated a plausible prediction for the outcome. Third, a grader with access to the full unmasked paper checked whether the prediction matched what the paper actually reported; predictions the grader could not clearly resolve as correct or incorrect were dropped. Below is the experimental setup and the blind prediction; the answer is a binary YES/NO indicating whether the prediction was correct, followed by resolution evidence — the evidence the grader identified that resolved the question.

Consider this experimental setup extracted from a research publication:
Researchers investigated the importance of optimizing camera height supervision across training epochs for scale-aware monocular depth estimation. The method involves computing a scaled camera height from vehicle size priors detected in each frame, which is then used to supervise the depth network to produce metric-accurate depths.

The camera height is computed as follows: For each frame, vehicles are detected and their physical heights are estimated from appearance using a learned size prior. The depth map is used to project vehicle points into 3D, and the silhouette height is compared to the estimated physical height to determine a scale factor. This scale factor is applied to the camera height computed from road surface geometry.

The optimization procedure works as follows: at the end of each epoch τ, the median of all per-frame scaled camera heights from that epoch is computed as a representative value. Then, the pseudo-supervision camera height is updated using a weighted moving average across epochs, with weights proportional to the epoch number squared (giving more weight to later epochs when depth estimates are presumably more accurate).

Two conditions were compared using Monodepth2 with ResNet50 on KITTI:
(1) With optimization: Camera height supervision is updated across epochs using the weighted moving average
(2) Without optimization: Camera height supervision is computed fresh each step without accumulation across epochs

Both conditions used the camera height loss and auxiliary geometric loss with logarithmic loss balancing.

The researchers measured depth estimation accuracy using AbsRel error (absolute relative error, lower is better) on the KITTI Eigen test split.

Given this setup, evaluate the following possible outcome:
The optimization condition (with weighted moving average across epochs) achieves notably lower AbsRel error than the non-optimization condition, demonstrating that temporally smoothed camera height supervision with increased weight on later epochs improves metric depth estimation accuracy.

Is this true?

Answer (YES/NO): YES